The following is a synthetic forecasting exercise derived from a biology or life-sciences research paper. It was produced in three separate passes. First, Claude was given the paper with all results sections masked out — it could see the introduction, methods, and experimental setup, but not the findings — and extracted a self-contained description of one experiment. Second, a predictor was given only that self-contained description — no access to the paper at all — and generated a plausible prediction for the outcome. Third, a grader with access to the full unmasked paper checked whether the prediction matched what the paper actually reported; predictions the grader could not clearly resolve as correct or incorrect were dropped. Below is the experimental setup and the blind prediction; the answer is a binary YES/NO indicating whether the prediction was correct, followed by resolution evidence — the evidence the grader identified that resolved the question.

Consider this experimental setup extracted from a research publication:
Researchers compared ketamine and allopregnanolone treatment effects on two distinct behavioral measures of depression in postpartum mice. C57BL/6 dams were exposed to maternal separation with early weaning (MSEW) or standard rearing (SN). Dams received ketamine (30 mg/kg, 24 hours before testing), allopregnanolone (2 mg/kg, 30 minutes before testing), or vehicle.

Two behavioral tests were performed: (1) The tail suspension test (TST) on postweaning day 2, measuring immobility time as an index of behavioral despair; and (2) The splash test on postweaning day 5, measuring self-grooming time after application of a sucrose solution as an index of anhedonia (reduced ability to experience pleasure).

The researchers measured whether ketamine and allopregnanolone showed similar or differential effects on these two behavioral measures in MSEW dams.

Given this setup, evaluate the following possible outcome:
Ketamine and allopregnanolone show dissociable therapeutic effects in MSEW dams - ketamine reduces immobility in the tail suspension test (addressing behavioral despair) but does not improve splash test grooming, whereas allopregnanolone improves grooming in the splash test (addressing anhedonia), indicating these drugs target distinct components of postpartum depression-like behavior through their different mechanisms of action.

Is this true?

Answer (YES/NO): NO